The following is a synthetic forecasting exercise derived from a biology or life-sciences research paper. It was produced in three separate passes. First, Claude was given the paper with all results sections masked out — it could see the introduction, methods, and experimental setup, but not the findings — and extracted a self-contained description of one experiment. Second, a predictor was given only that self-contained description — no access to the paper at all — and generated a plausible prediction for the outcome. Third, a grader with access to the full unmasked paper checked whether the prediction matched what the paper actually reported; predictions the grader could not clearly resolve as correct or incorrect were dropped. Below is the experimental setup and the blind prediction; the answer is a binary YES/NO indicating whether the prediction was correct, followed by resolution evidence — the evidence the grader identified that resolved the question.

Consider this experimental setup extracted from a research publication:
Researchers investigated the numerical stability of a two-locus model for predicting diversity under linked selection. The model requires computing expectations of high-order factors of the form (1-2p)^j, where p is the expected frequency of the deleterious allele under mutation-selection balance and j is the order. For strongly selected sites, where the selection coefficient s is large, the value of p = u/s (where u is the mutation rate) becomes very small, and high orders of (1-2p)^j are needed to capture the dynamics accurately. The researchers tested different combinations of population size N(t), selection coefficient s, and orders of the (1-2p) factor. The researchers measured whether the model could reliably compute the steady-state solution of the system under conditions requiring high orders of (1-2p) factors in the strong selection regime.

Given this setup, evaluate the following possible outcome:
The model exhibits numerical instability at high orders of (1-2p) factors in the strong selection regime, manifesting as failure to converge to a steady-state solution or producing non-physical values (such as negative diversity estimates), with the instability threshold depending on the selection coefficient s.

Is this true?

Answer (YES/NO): YES